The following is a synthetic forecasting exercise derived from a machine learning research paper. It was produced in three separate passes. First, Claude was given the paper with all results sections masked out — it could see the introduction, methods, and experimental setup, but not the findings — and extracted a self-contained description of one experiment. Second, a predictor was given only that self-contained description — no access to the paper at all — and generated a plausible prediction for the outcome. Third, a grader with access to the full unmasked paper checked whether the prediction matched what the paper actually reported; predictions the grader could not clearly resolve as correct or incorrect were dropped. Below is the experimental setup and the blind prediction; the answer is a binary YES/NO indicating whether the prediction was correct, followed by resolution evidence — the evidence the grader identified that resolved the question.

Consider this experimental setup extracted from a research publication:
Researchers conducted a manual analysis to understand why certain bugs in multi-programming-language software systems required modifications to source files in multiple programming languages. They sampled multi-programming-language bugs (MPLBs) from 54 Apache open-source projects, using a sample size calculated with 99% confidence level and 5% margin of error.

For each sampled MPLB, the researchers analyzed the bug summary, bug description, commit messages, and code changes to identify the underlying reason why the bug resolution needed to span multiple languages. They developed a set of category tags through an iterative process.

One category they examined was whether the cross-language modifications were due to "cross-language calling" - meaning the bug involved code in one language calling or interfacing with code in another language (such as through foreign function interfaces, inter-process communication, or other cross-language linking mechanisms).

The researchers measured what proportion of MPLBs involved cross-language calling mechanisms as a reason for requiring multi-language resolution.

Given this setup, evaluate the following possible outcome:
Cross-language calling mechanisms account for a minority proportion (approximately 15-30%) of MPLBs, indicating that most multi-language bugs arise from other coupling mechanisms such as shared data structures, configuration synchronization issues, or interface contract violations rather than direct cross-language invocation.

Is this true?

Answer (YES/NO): NO